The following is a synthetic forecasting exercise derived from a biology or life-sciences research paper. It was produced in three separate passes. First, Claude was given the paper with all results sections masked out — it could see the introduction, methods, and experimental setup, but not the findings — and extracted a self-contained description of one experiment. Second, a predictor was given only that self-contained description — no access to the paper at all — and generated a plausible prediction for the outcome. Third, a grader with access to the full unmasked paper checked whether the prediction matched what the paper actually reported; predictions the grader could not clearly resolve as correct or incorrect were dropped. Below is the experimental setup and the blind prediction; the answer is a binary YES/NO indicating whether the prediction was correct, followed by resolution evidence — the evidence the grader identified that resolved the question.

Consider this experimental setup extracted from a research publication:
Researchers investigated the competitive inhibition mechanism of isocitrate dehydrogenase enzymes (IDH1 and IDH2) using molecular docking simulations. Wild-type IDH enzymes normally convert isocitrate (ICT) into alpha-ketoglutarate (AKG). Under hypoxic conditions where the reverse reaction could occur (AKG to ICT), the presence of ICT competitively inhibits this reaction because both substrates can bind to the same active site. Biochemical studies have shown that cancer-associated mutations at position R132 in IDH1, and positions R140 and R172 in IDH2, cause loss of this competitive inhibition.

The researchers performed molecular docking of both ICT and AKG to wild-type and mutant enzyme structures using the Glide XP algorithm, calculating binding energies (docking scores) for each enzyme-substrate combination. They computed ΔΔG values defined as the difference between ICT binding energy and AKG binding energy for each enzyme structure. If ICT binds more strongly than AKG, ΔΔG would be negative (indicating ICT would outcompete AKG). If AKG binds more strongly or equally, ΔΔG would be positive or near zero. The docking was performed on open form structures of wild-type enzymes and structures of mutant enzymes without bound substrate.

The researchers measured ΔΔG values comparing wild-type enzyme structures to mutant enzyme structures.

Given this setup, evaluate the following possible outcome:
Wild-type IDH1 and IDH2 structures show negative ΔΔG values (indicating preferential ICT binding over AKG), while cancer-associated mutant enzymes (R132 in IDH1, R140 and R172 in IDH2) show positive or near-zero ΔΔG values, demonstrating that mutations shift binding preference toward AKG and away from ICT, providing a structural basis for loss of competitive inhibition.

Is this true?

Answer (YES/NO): NO